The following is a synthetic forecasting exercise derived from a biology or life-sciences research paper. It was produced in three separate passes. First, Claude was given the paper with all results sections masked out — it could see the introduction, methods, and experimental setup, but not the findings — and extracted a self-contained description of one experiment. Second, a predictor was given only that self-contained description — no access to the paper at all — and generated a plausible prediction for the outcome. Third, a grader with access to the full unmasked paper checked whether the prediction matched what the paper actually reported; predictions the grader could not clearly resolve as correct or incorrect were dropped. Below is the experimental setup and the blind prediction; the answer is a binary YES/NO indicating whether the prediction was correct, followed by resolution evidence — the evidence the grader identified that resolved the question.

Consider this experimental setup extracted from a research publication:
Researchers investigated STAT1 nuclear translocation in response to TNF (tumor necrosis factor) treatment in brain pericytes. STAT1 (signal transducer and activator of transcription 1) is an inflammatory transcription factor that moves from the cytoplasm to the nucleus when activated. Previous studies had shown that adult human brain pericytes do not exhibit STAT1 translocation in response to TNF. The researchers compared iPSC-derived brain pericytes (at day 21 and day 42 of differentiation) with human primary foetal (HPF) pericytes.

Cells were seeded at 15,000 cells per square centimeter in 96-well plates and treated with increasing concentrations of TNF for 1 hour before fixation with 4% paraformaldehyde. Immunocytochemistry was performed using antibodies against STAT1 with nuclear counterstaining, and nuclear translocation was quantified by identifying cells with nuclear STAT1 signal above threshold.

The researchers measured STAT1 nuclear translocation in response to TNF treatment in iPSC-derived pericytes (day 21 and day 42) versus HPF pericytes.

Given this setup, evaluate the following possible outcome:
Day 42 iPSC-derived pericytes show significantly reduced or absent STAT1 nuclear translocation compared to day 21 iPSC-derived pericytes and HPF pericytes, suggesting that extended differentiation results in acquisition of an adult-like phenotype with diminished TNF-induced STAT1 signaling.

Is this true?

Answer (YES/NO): NO